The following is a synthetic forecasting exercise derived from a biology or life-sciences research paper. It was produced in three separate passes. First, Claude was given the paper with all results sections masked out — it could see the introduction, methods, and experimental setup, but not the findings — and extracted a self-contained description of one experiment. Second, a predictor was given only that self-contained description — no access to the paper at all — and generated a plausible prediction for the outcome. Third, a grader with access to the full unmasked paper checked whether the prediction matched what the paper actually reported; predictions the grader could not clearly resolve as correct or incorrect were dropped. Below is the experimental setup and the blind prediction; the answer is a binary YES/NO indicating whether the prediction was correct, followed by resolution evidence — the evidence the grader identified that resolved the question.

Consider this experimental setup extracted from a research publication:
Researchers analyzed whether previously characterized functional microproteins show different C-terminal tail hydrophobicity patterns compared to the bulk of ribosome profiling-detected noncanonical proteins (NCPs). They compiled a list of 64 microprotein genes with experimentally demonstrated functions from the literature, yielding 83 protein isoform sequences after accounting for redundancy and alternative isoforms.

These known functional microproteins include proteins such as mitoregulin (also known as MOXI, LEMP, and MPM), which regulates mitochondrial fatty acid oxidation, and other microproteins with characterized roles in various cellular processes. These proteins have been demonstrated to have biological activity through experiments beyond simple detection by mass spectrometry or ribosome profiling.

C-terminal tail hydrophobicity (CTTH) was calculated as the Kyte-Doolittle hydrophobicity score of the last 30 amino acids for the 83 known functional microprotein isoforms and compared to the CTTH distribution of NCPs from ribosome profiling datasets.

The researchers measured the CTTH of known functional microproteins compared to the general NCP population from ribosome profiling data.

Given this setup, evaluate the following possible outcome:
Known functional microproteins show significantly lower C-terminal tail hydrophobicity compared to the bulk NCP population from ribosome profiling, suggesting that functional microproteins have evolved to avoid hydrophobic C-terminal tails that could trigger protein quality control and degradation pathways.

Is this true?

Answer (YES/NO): NO